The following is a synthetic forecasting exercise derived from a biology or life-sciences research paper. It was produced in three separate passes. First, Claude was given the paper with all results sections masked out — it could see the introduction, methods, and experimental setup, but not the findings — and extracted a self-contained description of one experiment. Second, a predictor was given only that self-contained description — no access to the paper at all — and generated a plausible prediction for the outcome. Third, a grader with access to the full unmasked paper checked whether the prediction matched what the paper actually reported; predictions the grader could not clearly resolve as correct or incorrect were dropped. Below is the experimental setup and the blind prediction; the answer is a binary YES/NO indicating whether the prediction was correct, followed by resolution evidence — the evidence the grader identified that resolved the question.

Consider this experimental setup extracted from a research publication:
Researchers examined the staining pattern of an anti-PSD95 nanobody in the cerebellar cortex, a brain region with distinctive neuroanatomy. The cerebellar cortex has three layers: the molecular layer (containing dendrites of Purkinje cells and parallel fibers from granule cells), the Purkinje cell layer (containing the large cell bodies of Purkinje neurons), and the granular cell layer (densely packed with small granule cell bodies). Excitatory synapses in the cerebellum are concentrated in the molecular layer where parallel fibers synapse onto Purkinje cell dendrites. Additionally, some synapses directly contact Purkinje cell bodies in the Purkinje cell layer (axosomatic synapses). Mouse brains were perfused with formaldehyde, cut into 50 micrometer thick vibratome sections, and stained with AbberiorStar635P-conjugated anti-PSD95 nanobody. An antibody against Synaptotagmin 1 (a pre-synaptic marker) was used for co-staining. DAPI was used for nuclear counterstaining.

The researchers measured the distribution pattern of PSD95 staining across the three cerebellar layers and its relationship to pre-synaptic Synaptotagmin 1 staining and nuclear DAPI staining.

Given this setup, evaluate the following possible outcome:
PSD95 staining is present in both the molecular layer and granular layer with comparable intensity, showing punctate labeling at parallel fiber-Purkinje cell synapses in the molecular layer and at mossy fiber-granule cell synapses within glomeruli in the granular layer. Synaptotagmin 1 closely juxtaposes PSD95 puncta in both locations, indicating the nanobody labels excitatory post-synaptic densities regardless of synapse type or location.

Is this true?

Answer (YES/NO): NO